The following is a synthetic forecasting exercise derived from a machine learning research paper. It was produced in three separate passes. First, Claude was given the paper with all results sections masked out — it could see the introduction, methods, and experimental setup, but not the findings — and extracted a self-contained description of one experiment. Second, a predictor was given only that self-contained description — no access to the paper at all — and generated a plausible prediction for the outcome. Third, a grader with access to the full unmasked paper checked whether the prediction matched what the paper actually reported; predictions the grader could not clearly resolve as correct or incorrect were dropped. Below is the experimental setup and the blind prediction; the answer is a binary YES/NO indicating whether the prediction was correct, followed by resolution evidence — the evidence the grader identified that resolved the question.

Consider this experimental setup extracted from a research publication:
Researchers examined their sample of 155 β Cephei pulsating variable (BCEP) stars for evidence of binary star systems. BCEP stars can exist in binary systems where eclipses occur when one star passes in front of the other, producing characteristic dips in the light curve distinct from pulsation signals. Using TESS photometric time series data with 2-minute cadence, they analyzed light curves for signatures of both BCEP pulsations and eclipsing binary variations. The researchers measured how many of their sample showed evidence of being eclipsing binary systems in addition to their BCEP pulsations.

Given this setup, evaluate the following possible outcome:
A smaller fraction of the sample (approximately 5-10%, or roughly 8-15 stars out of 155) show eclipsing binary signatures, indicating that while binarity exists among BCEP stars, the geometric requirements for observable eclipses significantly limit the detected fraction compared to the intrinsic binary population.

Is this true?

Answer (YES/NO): NO